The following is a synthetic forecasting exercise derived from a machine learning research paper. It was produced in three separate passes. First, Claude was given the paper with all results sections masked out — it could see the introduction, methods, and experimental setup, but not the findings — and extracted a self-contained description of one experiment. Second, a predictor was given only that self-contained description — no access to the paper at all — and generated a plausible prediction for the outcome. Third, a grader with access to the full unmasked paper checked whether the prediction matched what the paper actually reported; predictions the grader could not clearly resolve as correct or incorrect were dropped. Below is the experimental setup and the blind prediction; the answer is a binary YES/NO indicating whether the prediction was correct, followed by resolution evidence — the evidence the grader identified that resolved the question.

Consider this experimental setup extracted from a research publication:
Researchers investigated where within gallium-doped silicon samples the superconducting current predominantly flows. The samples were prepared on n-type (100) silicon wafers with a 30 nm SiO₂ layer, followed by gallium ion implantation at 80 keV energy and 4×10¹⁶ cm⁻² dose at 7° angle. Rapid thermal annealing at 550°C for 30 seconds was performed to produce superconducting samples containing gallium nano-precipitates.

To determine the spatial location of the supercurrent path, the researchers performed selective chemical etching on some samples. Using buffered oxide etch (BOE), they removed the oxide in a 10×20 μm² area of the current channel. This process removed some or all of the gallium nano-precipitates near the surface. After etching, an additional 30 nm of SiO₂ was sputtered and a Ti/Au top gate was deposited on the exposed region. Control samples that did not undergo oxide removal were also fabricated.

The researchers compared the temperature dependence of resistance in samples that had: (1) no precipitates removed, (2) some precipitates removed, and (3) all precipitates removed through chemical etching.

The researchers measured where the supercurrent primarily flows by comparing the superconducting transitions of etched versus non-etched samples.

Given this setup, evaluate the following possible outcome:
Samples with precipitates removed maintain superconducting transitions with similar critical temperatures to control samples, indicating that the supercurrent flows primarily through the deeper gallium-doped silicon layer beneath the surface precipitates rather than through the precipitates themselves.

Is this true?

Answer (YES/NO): NO